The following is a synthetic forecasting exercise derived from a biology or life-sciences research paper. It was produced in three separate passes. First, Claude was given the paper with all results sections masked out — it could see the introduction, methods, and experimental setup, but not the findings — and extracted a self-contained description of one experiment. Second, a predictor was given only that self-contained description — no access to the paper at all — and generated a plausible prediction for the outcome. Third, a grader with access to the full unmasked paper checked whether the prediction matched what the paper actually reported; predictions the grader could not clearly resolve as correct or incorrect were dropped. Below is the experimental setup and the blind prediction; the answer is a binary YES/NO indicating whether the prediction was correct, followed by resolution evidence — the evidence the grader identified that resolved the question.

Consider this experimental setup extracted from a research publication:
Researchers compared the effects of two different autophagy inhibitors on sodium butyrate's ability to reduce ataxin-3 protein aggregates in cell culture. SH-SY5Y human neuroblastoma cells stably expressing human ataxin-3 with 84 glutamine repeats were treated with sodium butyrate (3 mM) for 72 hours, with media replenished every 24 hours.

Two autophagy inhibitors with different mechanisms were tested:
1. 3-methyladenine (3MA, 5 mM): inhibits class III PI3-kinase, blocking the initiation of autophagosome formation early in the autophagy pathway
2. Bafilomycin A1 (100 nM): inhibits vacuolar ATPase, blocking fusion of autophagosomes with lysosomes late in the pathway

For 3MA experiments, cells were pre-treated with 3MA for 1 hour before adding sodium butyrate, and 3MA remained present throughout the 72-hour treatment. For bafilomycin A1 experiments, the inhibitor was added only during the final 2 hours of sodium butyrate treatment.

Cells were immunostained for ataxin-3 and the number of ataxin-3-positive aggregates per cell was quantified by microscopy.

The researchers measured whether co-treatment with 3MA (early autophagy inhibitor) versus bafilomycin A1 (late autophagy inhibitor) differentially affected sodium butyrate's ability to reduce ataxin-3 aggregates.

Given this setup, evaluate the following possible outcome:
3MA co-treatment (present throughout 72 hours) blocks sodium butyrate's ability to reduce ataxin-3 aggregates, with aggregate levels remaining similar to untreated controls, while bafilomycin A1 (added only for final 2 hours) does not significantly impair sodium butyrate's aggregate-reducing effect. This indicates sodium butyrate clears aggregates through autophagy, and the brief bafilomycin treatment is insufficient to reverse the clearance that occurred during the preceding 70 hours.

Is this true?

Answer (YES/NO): YES